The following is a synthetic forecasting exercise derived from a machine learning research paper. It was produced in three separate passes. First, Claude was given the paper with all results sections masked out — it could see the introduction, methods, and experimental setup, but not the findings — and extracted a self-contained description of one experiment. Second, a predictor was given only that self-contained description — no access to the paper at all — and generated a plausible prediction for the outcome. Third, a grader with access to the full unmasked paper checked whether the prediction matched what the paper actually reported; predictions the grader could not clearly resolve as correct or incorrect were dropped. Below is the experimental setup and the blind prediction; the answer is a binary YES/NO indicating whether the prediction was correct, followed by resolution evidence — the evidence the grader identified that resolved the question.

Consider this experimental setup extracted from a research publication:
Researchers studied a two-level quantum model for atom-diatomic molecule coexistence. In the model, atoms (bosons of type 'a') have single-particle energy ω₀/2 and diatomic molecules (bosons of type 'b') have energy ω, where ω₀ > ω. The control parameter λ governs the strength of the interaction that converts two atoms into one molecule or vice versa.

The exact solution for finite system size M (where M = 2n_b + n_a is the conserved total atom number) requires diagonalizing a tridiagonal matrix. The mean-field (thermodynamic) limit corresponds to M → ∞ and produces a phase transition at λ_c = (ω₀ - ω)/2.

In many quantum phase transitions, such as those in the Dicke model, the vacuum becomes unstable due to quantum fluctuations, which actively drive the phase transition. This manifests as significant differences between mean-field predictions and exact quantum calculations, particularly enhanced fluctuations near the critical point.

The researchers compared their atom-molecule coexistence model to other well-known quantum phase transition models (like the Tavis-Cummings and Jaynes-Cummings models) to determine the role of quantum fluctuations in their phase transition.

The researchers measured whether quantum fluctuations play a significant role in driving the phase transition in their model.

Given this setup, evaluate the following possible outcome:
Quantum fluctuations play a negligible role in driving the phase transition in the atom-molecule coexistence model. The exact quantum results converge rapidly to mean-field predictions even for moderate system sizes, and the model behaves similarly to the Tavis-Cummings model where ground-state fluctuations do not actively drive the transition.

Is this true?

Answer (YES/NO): YES